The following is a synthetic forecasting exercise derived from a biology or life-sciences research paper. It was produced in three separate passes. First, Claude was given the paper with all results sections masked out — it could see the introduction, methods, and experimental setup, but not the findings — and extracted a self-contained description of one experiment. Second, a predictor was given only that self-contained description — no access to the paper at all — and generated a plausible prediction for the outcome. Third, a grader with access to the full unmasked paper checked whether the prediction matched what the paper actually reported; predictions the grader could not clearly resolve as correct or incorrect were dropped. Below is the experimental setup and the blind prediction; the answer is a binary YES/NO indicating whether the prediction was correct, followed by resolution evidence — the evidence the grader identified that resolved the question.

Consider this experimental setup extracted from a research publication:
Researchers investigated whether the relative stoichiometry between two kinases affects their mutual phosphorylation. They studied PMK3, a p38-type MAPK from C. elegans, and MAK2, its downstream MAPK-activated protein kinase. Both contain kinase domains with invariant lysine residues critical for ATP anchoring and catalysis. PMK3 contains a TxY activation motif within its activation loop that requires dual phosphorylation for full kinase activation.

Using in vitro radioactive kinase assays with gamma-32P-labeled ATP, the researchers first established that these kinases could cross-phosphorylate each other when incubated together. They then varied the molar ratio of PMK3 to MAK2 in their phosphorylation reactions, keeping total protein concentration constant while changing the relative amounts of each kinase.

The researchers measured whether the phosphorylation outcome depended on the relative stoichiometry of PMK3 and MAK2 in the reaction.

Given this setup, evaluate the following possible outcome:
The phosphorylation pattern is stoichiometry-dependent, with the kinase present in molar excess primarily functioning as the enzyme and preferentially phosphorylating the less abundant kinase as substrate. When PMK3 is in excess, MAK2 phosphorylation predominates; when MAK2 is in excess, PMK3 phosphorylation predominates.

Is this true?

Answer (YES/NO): NO